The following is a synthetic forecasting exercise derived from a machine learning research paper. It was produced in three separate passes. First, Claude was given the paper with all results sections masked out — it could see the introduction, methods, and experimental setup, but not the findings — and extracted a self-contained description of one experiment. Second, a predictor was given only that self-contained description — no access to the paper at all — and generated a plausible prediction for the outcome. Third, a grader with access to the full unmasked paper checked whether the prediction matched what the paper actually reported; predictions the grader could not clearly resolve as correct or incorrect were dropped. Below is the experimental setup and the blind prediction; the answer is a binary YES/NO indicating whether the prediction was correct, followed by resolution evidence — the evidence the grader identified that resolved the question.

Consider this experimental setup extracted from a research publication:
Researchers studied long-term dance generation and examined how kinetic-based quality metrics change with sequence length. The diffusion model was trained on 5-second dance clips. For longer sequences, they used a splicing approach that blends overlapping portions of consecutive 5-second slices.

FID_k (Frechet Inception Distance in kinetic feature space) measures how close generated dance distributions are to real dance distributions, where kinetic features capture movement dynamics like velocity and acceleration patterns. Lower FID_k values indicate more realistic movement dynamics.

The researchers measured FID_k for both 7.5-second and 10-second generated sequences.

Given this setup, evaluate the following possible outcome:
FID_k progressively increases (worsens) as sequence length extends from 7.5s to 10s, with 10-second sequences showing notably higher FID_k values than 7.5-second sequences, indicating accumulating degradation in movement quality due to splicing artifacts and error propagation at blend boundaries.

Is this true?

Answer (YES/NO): NO